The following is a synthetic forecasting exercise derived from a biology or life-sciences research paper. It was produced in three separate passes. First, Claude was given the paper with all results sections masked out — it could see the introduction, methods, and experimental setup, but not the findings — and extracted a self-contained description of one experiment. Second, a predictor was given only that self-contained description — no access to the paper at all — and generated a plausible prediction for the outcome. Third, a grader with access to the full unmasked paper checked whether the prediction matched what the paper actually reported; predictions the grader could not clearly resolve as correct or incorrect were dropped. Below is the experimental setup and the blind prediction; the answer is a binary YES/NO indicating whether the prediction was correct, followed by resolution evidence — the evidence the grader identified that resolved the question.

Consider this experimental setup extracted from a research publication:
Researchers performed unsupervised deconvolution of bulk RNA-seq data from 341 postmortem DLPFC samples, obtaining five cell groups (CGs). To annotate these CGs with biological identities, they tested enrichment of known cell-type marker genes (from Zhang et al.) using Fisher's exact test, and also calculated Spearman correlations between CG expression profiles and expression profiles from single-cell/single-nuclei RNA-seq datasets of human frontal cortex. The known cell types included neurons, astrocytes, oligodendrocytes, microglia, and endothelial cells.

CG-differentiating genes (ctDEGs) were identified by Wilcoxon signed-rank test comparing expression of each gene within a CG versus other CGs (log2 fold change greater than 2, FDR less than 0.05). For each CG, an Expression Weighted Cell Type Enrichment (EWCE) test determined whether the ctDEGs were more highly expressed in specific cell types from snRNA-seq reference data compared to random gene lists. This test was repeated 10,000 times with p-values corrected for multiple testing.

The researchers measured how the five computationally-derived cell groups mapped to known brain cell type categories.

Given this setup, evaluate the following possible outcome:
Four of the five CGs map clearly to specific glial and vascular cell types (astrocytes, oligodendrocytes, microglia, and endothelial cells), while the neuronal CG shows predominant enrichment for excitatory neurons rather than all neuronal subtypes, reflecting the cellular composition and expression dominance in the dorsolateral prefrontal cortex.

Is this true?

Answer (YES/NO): NO